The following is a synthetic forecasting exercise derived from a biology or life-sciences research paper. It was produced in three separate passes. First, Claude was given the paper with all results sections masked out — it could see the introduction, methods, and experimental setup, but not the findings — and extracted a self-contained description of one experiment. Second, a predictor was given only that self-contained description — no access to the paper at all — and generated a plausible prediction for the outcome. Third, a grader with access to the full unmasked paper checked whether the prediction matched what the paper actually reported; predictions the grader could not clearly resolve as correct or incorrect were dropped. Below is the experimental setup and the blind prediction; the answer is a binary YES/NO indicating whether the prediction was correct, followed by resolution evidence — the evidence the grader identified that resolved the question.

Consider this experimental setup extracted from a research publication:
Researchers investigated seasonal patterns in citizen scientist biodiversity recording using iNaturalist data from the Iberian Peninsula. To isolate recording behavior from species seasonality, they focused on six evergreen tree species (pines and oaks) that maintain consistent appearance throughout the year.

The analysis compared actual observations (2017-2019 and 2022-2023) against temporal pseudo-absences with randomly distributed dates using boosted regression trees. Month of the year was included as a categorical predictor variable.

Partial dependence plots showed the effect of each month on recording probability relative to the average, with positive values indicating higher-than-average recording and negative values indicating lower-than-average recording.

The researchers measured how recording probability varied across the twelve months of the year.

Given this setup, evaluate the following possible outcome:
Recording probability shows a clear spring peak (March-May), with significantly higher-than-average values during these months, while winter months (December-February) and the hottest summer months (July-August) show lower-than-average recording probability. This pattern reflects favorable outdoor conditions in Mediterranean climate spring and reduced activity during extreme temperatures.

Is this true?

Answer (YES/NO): NO